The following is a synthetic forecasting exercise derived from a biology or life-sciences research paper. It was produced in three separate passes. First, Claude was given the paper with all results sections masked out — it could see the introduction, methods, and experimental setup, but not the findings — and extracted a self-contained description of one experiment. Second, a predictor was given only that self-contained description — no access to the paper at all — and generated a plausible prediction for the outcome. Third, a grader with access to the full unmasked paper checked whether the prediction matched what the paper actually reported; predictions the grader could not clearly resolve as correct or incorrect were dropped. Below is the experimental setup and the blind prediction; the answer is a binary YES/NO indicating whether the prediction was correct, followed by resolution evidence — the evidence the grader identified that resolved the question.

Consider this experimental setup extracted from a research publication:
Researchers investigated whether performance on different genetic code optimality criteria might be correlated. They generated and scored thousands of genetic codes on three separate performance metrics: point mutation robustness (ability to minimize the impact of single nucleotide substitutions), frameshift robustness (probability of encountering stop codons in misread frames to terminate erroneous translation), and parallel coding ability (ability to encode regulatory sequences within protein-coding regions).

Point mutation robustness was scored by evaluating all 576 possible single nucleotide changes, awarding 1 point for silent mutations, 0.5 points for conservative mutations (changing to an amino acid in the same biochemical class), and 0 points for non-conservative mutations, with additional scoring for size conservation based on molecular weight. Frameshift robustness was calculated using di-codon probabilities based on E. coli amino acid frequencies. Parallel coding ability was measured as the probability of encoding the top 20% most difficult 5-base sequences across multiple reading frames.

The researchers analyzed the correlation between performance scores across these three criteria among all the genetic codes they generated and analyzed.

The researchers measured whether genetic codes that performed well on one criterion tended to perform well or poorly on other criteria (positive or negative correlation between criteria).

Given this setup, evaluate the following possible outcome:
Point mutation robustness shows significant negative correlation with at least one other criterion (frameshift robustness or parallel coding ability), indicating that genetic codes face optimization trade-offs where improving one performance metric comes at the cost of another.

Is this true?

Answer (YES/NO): NO